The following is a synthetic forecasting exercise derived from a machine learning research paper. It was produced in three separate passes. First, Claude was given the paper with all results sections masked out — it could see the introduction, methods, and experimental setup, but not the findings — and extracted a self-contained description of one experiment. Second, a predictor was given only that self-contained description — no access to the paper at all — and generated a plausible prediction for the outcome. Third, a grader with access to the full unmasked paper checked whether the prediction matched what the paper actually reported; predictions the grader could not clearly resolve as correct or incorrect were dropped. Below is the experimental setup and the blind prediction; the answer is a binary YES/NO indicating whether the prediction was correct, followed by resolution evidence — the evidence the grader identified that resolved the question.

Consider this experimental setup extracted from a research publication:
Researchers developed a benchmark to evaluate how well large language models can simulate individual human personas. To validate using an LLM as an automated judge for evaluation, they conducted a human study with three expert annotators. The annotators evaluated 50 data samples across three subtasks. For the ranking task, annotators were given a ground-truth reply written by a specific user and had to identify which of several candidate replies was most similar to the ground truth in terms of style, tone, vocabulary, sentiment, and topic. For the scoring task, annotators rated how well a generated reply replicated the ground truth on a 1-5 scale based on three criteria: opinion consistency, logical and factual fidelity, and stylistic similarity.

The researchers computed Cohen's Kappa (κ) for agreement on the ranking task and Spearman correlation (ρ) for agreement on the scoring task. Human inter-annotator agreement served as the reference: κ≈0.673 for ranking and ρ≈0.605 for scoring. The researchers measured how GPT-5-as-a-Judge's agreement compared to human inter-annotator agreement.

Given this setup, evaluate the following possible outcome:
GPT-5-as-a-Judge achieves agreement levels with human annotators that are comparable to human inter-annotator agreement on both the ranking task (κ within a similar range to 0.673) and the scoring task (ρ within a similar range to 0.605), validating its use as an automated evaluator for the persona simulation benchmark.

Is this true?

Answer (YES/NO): YES